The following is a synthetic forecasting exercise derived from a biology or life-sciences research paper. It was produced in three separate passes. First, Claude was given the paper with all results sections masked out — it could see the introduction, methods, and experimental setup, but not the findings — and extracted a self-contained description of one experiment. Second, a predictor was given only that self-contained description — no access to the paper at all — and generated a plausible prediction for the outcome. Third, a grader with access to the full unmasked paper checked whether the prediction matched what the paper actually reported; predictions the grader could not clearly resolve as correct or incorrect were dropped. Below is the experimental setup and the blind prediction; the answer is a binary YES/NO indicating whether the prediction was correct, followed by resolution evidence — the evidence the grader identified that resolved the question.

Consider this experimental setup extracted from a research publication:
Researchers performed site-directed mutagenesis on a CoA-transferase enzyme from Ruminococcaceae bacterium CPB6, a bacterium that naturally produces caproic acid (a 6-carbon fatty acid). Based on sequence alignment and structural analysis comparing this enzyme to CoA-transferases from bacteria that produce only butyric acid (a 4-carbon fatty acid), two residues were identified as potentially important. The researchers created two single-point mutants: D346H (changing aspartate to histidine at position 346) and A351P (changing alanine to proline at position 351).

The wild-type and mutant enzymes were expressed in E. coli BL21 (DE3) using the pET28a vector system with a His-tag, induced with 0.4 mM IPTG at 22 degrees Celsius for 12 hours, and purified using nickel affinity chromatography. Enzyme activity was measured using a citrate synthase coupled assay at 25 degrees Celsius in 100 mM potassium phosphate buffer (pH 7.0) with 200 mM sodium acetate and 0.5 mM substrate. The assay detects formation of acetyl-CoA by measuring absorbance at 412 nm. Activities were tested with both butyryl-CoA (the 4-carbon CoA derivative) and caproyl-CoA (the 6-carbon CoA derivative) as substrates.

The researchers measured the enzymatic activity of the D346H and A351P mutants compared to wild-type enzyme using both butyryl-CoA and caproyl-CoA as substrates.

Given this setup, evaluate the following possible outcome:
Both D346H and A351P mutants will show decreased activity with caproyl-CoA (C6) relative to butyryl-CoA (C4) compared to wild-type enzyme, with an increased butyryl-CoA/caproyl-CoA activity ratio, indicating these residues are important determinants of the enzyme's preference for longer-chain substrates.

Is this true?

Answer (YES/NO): NO